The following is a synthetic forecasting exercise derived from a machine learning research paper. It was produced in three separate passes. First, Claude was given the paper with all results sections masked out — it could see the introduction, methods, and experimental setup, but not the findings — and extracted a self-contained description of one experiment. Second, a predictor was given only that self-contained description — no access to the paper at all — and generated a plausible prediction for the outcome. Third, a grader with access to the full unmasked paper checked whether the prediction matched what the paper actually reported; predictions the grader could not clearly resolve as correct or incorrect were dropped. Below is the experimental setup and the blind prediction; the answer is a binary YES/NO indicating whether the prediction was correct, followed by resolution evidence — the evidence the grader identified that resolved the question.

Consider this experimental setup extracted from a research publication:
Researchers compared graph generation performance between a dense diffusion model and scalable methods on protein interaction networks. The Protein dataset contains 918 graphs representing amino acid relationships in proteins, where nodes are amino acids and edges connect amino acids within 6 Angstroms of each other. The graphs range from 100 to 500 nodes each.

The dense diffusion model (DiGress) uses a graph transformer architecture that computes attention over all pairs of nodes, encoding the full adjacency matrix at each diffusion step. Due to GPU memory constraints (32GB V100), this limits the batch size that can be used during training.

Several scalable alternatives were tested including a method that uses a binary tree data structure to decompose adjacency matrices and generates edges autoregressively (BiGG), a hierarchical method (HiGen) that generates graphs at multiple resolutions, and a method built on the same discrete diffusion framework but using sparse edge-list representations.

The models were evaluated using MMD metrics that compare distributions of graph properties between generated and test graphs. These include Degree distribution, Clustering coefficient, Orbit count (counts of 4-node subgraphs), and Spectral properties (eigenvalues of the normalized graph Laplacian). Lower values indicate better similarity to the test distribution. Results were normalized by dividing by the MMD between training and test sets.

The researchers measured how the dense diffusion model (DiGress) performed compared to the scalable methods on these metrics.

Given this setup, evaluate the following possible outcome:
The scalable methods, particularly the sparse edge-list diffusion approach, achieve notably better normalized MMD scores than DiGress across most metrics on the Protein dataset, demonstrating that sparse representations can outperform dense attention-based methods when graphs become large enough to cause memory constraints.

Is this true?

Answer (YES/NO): YES